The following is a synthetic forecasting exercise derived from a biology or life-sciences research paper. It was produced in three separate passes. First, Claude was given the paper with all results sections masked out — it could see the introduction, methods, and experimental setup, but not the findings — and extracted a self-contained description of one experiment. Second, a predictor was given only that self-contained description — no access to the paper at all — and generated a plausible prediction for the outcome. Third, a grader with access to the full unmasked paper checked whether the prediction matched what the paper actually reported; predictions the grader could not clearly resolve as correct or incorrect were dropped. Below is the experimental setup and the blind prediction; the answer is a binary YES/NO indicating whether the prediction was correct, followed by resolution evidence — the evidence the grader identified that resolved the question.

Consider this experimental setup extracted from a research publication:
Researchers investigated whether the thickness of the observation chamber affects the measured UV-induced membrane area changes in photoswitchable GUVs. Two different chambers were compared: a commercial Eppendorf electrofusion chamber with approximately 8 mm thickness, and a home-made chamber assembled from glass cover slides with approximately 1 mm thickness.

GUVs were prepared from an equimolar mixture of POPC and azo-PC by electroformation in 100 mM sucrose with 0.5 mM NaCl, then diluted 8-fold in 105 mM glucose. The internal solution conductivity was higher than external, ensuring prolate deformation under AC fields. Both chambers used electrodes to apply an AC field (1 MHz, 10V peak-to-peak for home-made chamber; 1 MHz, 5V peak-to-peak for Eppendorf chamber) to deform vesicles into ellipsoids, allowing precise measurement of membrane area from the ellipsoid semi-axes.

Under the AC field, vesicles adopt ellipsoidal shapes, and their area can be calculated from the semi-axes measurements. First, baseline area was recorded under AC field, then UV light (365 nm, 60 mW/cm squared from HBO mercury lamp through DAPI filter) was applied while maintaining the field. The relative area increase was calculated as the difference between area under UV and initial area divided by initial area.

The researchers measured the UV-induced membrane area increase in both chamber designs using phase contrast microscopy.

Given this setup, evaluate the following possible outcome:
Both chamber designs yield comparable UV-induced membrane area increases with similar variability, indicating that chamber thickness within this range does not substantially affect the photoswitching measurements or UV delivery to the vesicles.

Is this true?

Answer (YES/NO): YES